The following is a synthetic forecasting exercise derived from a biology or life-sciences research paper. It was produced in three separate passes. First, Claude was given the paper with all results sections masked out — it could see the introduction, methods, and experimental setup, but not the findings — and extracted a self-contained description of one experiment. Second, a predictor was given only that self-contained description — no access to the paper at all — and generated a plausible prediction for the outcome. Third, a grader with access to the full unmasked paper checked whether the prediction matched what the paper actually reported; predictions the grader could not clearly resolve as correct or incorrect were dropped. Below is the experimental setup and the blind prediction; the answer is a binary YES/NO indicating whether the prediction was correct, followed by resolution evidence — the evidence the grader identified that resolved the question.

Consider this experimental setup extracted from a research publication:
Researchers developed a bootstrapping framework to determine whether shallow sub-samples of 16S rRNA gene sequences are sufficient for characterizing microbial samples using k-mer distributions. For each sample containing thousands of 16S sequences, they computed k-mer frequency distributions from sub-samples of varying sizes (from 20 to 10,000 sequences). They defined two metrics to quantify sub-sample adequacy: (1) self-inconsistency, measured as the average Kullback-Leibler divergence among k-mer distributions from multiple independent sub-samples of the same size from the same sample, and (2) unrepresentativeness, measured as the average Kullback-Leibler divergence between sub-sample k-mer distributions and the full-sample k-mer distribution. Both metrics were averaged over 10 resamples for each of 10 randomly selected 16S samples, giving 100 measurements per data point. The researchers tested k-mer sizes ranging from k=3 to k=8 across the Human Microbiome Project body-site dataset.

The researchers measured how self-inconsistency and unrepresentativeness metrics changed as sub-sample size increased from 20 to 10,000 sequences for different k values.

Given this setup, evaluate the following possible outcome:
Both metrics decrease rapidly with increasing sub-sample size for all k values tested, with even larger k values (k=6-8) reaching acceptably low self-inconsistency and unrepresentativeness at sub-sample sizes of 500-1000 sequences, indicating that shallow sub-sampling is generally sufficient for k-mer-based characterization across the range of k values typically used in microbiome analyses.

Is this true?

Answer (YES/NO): NO